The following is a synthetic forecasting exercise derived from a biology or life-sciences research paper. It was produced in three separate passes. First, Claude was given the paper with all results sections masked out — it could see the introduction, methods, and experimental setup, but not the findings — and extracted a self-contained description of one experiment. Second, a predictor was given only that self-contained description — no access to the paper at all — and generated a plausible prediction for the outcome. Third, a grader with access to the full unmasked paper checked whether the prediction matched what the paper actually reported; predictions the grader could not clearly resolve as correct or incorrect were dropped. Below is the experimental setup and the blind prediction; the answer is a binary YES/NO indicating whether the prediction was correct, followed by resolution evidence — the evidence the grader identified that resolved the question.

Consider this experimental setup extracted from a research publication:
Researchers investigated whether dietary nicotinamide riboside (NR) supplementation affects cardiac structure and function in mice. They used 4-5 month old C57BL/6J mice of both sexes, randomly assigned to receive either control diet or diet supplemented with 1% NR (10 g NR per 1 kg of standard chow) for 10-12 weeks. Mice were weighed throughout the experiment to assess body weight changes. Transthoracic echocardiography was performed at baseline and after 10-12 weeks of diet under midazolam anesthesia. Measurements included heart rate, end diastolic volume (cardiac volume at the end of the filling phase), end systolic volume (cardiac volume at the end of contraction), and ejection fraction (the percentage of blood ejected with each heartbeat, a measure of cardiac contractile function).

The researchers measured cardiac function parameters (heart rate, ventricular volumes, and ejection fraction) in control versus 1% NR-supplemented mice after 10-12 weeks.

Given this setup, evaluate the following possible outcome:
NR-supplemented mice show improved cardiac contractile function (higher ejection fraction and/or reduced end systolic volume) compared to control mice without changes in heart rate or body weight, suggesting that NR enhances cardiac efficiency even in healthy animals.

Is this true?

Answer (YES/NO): NO